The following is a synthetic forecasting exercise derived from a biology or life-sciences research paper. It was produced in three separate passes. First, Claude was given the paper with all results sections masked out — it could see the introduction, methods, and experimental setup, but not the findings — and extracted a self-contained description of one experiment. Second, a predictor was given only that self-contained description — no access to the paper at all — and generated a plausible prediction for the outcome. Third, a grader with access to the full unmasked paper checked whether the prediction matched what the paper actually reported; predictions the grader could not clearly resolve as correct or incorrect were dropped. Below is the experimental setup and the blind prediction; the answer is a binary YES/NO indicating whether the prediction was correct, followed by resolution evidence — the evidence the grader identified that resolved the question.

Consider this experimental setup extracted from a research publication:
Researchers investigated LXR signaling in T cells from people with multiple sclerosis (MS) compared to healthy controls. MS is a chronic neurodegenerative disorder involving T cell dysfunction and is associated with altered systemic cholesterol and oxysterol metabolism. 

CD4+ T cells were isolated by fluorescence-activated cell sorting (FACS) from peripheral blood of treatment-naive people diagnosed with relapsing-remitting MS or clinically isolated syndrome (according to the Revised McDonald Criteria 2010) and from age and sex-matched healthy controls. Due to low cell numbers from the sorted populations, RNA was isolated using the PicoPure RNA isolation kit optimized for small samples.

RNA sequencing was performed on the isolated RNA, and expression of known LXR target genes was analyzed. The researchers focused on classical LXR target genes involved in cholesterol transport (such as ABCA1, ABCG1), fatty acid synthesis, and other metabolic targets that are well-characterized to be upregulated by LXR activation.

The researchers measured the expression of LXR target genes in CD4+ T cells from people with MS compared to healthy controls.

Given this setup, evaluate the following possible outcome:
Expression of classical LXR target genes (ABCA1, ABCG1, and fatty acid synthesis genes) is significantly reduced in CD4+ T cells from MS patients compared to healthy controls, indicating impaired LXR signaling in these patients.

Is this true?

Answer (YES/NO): NO